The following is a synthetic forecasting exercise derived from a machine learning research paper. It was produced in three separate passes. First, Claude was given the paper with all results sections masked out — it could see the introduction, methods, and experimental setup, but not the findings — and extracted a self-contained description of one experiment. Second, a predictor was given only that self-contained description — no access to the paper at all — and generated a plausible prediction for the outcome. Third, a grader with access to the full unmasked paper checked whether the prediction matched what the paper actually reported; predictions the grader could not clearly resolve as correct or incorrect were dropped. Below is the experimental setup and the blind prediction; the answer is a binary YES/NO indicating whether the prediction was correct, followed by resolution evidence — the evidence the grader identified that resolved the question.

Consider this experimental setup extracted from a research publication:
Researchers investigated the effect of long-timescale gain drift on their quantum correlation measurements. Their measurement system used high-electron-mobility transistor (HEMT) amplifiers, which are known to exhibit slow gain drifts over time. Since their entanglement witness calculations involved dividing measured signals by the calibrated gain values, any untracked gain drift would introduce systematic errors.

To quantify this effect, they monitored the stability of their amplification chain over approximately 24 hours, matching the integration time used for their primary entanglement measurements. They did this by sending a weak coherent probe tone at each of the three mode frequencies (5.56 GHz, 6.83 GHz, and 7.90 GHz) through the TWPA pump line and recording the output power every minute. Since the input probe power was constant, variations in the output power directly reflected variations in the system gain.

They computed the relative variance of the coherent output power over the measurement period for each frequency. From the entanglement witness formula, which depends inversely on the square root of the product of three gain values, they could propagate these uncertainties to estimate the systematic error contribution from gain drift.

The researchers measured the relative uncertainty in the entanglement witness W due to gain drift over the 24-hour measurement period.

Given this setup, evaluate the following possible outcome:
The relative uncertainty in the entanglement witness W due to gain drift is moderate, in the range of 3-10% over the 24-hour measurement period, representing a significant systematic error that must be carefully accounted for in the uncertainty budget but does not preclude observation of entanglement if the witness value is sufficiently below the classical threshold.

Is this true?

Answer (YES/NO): YES